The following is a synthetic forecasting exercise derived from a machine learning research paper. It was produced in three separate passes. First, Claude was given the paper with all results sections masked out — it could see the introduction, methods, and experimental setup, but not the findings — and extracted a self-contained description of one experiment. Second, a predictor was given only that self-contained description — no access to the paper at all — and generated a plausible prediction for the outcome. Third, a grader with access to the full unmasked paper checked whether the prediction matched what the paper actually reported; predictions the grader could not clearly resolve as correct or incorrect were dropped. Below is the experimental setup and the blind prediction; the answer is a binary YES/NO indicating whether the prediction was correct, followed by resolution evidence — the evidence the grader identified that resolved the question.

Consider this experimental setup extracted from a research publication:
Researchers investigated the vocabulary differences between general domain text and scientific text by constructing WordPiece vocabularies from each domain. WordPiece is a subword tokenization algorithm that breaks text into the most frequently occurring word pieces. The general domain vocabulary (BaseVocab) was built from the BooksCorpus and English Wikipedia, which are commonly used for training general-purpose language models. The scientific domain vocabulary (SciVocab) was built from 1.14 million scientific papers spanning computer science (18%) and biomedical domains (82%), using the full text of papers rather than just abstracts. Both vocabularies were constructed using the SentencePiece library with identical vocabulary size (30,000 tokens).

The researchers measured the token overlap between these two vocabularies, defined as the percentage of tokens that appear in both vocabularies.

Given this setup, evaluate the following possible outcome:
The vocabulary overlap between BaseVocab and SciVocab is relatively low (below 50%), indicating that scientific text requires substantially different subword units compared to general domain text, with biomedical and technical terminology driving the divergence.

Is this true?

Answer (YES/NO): YES